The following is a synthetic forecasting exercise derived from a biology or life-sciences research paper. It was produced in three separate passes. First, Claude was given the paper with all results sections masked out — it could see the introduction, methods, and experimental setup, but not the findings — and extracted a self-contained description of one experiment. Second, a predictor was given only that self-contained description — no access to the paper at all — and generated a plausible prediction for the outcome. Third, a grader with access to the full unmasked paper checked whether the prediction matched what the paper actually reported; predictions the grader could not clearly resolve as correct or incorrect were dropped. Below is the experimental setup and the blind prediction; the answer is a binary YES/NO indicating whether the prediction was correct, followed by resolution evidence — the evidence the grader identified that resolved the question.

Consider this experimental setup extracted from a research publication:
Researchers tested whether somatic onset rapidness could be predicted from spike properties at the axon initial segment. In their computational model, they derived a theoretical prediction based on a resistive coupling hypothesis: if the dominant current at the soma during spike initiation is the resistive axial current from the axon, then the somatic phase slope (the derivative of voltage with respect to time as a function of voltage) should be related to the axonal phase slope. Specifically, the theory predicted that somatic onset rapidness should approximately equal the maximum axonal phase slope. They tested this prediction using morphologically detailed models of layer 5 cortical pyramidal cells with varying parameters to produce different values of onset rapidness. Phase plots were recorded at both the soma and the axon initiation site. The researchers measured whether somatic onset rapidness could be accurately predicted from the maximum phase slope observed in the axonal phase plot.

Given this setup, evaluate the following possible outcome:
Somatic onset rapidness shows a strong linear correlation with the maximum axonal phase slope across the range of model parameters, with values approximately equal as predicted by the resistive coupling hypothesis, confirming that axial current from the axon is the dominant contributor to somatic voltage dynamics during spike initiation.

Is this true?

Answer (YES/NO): YES